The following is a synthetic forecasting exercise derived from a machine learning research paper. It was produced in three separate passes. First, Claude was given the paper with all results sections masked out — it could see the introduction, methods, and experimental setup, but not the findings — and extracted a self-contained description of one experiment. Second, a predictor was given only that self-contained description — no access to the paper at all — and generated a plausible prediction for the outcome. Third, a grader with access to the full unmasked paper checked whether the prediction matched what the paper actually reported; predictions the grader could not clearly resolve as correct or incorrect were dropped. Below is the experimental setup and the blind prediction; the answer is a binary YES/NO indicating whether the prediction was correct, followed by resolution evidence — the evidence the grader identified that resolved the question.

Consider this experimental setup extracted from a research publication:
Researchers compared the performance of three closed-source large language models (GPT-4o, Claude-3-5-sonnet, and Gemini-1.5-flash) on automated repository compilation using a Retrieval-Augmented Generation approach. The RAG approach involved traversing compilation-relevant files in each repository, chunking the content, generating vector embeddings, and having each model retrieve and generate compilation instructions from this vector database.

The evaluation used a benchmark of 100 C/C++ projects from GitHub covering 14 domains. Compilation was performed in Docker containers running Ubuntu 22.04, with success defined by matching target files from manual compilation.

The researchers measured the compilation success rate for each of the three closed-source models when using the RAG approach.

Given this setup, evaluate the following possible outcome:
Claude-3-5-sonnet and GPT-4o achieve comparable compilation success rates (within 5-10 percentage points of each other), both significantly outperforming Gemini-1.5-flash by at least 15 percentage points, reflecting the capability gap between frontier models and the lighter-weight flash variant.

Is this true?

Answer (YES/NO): NO